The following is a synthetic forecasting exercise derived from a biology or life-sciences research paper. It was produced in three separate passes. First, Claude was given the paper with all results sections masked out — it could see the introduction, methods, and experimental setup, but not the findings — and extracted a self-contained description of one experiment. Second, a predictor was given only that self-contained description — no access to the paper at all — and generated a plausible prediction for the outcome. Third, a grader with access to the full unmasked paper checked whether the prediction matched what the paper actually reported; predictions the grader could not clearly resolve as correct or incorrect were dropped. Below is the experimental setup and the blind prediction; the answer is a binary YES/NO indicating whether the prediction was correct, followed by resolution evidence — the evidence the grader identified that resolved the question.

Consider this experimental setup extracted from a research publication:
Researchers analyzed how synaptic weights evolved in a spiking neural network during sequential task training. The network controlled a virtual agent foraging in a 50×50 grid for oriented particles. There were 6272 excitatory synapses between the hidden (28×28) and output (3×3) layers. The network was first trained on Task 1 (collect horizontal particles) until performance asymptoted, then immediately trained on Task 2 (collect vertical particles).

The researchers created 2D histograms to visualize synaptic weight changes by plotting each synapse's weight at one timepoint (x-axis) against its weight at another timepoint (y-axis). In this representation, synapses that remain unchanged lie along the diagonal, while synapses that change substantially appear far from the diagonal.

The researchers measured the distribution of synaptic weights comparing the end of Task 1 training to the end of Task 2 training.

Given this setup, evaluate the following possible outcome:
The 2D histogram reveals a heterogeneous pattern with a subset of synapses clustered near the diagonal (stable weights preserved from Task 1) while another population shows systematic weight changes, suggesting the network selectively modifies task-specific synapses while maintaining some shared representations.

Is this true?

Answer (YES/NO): NO